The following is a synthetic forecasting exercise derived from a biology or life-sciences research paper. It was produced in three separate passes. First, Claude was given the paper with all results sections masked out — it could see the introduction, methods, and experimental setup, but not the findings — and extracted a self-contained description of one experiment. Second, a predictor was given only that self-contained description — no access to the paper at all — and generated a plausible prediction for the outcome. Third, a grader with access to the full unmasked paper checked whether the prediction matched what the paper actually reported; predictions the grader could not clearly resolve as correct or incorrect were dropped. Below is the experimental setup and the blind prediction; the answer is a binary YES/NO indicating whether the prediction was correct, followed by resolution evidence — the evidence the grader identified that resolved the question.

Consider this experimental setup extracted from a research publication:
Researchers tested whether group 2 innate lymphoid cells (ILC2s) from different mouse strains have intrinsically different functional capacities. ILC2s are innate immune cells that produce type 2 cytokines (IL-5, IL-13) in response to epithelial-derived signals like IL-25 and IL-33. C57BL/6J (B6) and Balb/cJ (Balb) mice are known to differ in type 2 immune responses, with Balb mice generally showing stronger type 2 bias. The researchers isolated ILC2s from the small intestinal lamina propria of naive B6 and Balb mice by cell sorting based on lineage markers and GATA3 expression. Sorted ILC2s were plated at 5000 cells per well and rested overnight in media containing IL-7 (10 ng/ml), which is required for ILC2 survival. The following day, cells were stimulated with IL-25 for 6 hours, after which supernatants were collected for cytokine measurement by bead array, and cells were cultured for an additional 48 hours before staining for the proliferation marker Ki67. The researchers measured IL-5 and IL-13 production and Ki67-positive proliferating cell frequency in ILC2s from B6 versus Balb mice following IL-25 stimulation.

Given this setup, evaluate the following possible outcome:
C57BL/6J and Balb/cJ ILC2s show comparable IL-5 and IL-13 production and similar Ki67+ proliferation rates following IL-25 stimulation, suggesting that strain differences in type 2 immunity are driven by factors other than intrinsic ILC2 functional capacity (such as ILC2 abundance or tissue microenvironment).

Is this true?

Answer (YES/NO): YES